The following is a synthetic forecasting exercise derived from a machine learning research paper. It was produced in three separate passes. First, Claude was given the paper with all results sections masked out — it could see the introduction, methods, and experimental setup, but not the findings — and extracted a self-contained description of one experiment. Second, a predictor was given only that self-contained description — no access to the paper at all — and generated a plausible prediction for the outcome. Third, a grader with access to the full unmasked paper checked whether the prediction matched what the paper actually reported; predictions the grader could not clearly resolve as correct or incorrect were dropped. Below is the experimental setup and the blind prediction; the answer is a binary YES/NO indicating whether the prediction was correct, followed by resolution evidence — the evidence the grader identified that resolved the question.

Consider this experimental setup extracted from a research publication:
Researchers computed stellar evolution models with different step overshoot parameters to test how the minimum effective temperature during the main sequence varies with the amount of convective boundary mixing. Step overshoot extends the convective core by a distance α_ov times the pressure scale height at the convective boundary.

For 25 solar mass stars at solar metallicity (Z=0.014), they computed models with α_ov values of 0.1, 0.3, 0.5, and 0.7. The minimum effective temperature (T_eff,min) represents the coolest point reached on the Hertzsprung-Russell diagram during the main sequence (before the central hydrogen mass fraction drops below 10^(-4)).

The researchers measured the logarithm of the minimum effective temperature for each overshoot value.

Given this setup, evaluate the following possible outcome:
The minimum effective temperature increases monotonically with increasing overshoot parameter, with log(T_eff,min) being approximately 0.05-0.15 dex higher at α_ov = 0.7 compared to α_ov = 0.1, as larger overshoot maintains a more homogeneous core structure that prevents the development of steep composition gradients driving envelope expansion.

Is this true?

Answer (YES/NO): NO